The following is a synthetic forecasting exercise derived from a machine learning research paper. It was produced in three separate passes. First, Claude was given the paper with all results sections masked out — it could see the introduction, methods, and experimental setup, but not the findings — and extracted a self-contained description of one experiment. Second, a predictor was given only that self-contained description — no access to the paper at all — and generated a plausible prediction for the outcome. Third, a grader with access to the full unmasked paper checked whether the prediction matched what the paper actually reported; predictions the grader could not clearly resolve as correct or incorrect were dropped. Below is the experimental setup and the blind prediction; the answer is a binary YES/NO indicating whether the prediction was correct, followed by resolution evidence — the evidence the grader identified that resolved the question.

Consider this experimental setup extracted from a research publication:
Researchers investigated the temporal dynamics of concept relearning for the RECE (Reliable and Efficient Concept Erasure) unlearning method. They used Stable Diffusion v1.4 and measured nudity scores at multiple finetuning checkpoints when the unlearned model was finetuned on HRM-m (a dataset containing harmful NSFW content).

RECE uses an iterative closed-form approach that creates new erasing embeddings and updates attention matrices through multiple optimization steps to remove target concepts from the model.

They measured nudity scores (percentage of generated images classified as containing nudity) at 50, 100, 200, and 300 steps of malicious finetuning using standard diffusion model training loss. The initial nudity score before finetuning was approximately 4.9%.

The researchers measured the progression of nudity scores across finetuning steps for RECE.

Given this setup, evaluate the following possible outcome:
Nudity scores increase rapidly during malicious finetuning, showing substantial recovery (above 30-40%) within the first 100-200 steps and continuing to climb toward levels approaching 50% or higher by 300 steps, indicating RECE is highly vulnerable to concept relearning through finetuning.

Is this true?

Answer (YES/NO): NO